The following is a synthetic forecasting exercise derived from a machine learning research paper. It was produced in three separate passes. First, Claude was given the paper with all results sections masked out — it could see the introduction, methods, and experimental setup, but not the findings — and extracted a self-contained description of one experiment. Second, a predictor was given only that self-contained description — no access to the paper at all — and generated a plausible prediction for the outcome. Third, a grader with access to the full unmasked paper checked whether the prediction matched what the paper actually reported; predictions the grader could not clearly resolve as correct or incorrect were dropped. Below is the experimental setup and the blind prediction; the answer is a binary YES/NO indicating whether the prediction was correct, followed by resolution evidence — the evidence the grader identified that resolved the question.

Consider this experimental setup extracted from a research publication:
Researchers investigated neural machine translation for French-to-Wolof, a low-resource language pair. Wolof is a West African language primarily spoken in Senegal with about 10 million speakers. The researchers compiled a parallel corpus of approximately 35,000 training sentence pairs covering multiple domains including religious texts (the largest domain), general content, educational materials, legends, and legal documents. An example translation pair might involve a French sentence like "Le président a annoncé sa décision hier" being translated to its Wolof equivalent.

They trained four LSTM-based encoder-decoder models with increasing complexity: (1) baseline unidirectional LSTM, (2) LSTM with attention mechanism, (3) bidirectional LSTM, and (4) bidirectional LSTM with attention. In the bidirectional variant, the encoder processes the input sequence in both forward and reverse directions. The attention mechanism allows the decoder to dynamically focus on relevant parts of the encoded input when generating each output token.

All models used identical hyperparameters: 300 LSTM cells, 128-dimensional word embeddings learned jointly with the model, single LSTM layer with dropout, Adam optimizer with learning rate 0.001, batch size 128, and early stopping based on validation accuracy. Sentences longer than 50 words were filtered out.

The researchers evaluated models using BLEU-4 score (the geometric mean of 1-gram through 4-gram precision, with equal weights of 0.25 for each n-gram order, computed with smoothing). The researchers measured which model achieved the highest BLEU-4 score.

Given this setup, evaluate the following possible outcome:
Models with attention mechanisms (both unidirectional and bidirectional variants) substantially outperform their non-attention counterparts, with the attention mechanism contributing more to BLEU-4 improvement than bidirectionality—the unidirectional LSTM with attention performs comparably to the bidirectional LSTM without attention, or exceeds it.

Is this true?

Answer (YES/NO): NO